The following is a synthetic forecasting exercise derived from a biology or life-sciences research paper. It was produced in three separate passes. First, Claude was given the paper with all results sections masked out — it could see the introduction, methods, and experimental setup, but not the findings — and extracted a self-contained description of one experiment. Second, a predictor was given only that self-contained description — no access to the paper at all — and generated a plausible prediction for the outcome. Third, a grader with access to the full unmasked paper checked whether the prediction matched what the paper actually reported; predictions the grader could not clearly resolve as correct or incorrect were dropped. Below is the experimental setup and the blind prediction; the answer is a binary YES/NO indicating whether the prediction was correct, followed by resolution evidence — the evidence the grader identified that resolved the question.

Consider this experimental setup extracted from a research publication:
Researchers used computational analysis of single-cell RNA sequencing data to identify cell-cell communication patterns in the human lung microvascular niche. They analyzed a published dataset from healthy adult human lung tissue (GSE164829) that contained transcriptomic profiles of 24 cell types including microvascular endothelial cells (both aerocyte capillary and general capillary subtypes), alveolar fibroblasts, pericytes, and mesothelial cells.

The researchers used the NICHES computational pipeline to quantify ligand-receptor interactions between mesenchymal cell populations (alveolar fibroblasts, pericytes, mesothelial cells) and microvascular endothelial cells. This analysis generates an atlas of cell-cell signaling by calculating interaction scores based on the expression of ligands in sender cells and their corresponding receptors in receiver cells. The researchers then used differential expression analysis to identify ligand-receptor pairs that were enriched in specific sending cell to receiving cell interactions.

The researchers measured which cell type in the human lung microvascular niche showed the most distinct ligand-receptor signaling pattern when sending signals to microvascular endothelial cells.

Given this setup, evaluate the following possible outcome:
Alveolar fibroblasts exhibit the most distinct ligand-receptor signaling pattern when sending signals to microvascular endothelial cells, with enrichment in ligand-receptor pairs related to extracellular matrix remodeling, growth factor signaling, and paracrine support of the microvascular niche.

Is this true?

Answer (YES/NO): NO